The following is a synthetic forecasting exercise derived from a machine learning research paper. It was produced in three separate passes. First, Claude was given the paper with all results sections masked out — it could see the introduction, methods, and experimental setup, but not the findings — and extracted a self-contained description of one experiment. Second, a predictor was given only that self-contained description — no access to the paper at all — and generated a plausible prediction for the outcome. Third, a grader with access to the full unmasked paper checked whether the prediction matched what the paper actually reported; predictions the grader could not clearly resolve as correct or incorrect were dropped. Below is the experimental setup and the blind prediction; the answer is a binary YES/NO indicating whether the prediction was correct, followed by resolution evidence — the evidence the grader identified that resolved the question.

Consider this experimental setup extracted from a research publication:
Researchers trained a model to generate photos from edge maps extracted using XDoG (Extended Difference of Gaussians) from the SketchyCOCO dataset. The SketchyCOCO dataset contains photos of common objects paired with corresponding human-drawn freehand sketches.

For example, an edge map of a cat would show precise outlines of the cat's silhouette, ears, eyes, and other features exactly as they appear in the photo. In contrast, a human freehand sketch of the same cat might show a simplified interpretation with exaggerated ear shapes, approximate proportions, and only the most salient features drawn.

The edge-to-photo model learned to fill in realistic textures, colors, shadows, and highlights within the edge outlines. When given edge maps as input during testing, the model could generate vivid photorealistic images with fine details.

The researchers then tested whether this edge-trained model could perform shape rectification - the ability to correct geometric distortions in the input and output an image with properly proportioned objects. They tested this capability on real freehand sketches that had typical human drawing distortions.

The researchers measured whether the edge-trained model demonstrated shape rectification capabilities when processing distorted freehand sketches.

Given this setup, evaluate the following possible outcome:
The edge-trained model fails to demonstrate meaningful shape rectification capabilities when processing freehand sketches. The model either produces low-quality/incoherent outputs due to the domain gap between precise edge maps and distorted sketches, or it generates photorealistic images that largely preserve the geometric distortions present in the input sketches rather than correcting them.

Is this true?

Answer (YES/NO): YES